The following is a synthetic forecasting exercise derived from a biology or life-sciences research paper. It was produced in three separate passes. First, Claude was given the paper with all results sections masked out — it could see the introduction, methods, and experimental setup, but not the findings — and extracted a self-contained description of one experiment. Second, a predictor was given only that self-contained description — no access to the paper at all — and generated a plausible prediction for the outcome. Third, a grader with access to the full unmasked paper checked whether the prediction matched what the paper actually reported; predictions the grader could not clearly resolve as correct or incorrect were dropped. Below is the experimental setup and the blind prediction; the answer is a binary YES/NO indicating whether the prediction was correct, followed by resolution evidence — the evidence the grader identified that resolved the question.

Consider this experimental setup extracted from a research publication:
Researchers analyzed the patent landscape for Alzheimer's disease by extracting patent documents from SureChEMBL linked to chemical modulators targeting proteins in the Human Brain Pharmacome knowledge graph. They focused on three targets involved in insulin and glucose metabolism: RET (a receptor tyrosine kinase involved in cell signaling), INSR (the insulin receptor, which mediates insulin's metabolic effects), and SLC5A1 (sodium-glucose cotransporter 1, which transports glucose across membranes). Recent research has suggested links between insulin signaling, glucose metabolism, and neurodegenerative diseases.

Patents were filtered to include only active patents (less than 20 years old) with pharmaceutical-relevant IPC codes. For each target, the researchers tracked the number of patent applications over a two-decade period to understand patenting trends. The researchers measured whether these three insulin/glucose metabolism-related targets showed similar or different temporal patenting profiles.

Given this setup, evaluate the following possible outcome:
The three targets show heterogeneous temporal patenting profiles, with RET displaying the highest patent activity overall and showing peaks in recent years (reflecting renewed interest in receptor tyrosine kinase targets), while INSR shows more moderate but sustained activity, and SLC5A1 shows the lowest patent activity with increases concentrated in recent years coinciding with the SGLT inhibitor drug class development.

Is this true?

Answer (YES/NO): NO